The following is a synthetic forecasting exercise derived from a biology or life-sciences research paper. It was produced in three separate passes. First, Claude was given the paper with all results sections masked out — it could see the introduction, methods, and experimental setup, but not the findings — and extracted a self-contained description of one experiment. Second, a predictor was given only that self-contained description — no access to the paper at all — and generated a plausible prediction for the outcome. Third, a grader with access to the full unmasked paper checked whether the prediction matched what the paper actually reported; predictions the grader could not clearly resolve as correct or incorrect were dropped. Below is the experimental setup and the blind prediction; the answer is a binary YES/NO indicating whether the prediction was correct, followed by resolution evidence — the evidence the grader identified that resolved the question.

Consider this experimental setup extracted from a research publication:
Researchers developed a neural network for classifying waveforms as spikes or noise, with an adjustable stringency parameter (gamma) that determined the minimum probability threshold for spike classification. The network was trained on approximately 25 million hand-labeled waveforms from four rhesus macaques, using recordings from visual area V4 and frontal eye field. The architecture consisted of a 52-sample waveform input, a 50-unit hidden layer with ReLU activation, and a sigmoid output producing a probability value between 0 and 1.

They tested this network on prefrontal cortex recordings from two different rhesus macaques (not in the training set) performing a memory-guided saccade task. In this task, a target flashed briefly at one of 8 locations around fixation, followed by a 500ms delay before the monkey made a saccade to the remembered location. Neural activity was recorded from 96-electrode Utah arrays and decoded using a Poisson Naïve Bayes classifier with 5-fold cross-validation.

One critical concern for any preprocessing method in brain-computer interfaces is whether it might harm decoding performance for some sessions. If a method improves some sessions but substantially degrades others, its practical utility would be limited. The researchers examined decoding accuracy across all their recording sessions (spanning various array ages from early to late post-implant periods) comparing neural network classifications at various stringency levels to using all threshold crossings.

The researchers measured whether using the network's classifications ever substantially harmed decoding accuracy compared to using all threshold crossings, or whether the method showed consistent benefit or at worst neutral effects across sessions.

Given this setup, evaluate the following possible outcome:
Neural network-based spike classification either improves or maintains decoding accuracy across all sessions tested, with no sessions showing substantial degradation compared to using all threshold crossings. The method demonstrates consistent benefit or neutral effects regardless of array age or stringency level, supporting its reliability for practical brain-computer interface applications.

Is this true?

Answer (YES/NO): YES